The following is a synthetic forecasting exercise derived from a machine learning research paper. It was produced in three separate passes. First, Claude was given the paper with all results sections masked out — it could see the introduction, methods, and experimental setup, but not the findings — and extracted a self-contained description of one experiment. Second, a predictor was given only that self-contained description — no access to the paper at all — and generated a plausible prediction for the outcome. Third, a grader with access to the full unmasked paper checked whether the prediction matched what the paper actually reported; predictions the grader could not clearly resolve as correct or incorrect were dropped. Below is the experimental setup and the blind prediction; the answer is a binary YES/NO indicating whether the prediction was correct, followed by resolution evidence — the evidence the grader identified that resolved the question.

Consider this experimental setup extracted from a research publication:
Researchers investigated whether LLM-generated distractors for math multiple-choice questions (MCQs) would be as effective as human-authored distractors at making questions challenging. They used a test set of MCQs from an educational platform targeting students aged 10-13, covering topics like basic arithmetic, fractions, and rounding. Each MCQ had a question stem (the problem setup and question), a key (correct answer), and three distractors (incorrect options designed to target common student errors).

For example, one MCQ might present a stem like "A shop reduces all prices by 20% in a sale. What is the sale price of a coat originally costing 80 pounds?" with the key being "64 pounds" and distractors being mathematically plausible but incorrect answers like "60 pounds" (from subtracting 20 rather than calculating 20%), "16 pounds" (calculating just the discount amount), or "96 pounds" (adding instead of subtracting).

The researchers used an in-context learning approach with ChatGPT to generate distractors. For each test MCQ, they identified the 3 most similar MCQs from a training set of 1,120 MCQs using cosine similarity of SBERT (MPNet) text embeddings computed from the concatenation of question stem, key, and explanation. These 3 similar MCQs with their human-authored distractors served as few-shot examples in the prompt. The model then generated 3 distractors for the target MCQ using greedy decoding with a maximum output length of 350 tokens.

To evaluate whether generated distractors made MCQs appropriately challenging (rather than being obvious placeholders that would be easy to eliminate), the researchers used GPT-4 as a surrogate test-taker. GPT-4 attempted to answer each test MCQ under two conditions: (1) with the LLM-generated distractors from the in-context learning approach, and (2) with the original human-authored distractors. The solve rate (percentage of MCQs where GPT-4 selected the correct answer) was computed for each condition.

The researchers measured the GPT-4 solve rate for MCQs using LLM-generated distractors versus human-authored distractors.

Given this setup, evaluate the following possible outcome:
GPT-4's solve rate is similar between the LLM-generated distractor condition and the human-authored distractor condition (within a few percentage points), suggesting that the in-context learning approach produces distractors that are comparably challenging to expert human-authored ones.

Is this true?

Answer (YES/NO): YES